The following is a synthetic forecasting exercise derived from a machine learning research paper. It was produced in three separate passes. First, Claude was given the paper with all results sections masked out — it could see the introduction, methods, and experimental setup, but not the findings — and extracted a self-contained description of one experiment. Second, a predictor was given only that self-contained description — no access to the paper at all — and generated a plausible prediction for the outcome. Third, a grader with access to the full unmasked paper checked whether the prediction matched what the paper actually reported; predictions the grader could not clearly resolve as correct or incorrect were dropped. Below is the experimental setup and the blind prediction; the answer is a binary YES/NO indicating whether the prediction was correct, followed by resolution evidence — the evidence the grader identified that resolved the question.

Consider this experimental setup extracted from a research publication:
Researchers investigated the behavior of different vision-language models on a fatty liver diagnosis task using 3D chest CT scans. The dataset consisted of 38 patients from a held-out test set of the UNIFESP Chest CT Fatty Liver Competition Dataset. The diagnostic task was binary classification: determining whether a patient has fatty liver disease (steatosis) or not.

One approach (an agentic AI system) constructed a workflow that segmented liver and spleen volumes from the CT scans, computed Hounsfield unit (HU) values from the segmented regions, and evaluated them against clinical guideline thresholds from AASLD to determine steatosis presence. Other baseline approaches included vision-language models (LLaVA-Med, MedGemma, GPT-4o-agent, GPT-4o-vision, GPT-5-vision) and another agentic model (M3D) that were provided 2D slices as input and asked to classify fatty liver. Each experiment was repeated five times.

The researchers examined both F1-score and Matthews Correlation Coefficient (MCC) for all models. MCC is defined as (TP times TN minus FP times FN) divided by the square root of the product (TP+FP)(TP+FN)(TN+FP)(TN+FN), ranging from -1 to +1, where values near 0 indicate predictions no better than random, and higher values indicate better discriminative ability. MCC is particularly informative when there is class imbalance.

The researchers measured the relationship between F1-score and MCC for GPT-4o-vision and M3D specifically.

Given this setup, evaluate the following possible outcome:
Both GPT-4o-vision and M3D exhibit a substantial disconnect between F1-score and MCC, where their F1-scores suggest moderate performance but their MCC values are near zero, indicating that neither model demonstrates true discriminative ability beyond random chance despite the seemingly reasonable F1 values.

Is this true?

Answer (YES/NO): YES